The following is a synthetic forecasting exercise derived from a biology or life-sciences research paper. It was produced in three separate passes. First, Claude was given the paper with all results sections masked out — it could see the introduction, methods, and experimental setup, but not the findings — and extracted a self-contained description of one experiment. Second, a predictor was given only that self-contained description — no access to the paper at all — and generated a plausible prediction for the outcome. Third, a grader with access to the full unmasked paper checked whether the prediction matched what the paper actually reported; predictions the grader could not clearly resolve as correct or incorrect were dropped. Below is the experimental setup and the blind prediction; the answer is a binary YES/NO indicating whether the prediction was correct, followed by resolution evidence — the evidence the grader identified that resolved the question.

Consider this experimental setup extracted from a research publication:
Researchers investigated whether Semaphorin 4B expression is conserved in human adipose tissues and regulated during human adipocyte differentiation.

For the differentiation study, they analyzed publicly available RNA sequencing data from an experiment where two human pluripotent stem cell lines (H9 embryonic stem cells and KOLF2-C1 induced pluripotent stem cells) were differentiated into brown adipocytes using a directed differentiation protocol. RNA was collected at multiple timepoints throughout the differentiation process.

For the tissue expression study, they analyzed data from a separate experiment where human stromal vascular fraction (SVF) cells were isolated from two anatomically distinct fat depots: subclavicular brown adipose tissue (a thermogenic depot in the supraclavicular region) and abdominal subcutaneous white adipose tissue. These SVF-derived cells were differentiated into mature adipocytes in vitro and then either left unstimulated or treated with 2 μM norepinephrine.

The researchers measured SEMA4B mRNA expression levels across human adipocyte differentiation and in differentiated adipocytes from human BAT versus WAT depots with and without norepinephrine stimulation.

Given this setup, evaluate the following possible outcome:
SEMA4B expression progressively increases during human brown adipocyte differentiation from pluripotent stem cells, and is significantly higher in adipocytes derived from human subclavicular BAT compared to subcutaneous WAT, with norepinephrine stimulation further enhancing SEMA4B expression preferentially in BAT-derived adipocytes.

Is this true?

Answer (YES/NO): NO